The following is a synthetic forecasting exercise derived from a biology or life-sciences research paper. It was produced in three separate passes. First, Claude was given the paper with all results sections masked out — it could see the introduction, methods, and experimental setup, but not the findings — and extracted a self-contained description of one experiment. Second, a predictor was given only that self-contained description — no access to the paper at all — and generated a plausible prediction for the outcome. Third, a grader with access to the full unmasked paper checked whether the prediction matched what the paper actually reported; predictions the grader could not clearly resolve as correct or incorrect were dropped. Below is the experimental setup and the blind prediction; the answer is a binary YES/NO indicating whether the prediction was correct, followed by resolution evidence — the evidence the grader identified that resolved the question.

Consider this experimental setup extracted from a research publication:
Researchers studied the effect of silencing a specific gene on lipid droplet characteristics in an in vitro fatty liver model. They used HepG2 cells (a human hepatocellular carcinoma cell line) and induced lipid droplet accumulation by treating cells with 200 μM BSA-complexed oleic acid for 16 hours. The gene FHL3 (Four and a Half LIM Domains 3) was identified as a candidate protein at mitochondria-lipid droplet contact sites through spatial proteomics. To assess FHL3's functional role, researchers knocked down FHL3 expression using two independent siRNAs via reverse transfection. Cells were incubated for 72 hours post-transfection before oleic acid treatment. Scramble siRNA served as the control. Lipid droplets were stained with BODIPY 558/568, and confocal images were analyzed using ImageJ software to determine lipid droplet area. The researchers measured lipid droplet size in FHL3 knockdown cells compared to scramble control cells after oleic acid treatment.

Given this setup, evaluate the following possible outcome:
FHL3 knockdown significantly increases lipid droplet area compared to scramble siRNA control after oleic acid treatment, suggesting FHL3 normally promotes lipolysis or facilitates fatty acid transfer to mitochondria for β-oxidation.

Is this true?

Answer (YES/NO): NO